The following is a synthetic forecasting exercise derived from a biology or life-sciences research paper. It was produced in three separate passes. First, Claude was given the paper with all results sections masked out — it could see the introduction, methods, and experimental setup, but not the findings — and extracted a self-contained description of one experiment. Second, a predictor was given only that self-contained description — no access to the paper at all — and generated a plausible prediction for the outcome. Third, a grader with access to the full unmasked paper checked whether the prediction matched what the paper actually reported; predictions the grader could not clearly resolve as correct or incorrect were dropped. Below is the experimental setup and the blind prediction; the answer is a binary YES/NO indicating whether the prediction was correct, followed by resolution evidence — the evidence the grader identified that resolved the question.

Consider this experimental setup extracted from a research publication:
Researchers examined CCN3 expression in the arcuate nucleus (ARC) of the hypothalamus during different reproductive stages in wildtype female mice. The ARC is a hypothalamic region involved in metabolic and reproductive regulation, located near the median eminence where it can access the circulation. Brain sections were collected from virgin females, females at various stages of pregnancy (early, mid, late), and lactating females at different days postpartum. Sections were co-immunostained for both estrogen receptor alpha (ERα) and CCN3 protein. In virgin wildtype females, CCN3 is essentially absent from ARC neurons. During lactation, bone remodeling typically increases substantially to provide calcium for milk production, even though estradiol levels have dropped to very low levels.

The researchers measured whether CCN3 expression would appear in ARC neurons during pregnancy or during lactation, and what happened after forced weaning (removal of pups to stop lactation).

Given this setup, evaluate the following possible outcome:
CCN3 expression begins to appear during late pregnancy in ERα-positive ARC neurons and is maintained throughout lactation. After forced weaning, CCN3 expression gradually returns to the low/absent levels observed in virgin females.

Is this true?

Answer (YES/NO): NO